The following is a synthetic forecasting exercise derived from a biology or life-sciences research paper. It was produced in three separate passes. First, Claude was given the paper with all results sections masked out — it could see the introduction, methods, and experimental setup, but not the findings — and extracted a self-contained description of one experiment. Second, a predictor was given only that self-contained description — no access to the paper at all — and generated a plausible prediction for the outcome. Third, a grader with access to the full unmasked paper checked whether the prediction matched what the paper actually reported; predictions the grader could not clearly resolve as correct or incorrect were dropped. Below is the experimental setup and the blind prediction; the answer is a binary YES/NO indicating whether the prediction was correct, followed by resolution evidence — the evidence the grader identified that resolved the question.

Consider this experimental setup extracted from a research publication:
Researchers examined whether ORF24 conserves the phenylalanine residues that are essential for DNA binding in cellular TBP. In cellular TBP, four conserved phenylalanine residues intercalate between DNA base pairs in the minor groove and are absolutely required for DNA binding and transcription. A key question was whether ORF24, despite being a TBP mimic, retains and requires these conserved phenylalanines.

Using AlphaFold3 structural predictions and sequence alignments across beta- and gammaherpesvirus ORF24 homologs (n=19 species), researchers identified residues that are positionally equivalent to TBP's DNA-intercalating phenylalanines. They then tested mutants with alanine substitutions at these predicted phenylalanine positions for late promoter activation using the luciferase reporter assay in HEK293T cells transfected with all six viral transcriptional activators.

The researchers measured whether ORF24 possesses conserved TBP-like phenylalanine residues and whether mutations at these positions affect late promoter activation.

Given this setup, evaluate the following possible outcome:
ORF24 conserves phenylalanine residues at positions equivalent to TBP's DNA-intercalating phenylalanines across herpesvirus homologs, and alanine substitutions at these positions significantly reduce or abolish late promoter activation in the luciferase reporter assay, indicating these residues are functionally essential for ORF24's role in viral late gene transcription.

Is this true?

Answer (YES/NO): YES